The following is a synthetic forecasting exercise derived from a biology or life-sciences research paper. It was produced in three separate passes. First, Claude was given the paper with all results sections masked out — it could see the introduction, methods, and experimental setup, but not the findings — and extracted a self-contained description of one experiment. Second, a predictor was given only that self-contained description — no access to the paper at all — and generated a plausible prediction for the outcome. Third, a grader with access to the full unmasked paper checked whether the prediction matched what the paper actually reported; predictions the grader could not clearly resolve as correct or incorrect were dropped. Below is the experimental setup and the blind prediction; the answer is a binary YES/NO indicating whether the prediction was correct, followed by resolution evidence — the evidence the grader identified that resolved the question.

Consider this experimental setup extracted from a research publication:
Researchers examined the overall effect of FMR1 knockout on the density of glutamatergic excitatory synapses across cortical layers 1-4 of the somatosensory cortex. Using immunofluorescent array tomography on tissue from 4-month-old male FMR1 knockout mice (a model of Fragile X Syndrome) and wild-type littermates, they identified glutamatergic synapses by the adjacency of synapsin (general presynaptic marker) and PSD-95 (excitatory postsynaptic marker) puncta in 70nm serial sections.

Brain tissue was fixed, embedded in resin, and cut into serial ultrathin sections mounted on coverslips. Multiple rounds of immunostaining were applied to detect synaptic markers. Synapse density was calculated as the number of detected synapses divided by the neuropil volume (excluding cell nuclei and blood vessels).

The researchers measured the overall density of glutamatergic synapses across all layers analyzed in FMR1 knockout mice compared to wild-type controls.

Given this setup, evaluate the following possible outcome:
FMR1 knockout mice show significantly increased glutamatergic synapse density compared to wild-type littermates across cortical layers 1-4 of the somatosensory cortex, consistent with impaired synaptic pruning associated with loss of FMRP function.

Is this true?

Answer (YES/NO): NO